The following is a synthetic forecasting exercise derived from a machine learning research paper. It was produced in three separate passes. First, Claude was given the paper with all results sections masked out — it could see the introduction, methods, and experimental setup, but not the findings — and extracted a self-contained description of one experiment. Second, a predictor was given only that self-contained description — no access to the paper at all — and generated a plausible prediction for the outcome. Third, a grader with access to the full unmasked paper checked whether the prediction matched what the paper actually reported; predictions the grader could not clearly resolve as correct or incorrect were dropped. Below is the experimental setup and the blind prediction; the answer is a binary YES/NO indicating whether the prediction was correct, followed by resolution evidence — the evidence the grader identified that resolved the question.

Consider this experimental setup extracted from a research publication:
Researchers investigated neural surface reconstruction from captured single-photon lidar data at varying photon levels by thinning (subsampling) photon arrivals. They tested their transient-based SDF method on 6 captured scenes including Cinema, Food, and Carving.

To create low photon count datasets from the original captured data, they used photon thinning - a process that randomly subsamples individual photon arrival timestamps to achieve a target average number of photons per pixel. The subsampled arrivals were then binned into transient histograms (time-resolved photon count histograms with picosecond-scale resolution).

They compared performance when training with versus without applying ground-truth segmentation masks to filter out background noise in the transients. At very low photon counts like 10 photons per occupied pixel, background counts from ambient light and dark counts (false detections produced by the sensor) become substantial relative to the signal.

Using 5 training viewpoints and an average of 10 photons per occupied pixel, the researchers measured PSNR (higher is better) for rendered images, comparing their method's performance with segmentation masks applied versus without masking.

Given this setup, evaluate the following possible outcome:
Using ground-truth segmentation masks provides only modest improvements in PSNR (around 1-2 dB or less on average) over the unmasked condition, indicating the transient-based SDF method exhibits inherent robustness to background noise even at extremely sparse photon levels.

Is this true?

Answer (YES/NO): NO